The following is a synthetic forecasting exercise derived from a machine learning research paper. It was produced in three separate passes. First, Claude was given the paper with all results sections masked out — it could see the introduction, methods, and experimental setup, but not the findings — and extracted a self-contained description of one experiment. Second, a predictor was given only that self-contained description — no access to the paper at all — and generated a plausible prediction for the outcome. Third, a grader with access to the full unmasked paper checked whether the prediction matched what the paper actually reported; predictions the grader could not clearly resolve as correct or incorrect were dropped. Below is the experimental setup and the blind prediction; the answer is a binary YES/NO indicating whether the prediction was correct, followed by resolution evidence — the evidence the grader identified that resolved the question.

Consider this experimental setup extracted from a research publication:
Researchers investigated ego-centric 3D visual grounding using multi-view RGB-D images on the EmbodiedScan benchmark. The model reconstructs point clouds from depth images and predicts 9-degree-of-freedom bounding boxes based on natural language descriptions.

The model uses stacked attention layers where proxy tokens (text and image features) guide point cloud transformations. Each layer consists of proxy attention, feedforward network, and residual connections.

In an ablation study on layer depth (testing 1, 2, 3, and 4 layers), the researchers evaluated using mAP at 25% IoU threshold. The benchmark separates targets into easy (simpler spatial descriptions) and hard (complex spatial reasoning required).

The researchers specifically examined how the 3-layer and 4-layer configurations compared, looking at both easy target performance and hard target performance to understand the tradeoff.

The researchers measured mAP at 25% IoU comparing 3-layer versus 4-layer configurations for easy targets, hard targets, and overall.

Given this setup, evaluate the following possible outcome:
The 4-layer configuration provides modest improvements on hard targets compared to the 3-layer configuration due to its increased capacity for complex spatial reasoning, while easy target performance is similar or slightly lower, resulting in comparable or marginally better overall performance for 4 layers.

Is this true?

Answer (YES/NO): NO